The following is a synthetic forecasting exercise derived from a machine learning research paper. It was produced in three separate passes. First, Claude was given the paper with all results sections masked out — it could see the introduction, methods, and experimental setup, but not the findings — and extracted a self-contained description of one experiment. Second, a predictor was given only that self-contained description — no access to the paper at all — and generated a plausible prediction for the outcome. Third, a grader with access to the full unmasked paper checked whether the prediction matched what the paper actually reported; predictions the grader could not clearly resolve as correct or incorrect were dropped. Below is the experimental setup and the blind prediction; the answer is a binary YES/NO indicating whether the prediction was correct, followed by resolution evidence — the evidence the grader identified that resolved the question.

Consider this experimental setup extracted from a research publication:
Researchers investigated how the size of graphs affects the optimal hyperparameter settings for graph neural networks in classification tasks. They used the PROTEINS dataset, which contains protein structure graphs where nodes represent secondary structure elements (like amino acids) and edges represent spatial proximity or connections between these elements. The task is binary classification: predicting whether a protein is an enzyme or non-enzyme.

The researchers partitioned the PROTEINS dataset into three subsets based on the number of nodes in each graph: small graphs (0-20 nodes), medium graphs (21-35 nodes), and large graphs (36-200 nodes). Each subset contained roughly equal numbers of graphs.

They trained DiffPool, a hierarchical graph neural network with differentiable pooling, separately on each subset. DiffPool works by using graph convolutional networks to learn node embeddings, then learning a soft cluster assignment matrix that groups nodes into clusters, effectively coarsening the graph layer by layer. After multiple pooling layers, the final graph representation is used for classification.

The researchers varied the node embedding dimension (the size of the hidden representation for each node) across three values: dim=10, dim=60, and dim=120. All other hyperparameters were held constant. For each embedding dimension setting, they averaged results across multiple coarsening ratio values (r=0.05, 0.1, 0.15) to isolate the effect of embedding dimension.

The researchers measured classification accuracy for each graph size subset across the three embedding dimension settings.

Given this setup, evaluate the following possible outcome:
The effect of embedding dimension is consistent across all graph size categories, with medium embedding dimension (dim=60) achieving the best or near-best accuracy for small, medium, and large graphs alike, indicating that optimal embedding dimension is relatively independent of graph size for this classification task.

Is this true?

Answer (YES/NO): NO